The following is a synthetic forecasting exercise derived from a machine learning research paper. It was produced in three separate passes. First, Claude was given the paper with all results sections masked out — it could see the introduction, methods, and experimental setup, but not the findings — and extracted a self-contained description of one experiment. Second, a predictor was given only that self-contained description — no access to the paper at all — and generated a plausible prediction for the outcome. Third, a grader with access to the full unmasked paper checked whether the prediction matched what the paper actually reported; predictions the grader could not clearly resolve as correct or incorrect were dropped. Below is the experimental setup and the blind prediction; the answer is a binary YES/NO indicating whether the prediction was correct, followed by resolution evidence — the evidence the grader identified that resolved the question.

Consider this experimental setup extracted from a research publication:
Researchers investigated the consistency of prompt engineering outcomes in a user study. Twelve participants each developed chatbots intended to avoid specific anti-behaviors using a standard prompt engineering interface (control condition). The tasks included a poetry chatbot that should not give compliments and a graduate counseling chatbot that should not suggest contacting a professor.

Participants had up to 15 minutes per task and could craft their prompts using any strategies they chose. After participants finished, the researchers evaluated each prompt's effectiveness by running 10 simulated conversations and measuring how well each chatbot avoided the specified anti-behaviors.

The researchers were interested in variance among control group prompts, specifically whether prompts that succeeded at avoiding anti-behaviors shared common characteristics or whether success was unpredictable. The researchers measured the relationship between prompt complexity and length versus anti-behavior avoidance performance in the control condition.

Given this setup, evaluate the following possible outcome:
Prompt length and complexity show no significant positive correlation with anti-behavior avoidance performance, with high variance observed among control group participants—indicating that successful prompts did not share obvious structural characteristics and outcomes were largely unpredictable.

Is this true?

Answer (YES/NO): YES